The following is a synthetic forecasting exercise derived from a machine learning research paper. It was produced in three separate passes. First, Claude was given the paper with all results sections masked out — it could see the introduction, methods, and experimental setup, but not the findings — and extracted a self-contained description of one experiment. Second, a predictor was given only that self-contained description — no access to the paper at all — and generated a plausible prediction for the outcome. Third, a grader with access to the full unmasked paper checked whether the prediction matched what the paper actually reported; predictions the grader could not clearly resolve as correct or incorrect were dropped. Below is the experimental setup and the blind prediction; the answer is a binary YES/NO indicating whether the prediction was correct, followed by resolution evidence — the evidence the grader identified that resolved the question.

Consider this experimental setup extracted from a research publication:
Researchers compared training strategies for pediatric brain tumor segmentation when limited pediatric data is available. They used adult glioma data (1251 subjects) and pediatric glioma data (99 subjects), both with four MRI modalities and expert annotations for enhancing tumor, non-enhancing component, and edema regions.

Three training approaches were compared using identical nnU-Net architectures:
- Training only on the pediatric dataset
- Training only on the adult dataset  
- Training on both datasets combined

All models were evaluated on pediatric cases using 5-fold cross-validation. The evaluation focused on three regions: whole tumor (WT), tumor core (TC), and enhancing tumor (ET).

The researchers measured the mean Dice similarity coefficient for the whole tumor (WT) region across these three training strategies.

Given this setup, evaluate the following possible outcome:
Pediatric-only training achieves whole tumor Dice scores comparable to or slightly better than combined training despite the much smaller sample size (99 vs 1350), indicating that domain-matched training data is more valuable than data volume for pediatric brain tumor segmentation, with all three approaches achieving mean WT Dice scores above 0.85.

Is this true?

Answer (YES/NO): NO